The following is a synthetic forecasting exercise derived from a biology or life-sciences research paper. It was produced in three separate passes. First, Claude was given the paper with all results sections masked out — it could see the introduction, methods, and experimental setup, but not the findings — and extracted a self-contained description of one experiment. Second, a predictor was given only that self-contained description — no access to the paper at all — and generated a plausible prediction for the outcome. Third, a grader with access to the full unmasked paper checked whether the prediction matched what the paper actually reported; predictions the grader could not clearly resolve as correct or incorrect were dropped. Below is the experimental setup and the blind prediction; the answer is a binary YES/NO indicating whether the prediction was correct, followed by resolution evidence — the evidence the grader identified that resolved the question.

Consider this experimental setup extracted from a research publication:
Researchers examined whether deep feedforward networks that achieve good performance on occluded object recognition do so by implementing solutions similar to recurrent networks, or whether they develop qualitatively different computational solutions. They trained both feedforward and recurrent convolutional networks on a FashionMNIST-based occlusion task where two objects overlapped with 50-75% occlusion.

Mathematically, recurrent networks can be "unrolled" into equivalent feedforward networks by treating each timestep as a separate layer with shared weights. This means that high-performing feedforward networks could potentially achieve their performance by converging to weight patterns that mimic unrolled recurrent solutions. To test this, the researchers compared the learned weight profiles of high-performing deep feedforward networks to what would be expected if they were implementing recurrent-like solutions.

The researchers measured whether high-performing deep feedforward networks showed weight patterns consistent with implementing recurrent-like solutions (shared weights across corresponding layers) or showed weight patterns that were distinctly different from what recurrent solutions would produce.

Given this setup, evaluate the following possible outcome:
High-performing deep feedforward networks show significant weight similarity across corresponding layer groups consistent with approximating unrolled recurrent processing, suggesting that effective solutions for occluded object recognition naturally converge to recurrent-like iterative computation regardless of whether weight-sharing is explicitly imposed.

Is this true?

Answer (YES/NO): NO